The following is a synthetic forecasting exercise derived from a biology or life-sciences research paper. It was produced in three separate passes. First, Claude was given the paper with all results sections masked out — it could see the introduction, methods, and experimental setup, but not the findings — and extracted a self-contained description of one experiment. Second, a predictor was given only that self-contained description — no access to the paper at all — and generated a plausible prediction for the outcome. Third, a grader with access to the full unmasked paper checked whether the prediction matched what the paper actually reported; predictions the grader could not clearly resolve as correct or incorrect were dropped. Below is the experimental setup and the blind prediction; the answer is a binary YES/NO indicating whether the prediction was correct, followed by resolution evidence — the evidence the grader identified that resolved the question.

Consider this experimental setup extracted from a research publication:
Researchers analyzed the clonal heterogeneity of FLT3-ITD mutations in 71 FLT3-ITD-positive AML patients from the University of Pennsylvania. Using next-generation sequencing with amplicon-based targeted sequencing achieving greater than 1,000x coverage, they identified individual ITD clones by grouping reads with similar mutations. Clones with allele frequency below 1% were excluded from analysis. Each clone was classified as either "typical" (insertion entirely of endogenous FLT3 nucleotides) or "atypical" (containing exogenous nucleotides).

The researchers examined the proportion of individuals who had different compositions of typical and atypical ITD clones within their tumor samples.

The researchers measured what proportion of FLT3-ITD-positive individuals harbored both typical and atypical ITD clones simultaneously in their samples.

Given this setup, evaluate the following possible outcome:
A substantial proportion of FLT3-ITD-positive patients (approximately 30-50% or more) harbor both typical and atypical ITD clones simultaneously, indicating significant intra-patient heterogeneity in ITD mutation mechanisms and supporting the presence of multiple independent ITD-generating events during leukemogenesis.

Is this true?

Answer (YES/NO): NO